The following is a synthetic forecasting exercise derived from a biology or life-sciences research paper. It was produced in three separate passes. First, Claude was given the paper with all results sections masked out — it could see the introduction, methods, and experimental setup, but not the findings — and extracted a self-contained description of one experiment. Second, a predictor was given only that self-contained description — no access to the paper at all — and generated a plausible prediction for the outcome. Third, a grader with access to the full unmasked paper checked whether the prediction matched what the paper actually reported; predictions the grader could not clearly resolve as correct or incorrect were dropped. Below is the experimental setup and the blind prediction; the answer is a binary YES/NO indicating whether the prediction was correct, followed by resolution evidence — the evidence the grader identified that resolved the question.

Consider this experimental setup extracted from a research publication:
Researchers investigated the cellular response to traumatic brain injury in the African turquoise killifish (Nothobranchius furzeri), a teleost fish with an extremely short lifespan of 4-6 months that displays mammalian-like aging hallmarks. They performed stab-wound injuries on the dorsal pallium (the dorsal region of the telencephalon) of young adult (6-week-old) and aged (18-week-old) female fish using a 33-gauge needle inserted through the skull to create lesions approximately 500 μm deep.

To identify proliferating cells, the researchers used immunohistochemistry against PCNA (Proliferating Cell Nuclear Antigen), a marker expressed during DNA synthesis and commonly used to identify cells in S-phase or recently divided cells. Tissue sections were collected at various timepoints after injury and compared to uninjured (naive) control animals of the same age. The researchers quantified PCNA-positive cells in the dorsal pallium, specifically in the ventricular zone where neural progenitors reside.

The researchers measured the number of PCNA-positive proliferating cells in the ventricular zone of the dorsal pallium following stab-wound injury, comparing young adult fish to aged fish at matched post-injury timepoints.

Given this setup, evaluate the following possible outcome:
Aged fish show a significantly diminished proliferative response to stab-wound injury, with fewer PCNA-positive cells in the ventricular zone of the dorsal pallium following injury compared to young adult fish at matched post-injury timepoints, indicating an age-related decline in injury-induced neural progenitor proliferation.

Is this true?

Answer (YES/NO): YES